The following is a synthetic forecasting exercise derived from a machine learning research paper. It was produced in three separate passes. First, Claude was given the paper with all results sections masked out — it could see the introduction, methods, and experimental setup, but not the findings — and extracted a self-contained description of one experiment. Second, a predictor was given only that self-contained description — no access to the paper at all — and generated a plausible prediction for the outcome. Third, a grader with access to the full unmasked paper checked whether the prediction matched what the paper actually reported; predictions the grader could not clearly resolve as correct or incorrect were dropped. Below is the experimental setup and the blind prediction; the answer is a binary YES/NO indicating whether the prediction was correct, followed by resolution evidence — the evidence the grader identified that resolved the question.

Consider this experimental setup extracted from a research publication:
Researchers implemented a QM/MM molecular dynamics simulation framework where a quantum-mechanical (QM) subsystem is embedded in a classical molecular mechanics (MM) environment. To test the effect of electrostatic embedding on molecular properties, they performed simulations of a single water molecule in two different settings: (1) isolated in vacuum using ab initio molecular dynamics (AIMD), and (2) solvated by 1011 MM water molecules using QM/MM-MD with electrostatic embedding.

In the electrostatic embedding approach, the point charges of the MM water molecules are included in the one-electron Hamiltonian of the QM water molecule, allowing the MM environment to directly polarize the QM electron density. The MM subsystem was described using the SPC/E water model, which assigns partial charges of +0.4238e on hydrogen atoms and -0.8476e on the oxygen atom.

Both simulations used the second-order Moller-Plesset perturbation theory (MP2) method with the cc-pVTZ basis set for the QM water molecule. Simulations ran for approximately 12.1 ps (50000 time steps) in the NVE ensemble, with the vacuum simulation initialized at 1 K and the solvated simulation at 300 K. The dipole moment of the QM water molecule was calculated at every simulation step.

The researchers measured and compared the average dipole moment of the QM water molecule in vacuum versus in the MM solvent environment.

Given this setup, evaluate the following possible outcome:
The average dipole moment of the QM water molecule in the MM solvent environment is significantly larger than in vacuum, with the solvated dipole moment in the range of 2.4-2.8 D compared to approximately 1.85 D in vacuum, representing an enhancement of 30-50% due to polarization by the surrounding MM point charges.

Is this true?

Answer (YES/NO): NO